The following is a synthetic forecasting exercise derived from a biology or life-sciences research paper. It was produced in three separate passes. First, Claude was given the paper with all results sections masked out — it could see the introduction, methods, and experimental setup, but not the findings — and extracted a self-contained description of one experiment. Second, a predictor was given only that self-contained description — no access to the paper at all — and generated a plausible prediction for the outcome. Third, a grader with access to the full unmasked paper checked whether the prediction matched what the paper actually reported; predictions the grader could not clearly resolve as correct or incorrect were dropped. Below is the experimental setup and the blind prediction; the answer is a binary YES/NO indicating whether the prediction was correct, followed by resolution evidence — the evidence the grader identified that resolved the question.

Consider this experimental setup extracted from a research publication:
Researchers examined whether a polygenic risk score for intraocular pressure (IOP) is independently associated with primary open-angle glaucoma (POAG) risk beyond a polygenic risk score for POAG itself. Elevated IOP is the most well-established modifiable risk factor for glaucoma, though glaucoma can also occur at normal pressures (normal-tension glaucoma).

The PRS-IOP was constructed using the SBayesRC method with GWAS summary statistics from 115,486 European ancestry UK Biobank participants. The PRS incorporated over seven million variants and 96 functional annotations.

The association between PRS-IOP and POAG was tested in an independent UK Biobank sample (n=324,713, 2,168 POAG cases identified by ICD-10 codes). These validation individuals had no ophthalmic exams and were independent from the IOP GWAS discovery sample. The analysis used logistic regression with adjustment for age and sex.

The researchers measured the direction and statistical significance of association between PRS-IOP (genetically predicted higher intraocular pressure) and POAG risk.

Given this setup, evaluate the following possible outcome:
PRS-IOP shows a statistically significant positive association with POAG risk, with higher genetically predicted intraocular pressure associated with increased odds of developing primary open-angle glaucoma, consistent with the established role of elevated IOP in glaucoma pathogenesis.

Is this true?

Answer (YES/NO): YES